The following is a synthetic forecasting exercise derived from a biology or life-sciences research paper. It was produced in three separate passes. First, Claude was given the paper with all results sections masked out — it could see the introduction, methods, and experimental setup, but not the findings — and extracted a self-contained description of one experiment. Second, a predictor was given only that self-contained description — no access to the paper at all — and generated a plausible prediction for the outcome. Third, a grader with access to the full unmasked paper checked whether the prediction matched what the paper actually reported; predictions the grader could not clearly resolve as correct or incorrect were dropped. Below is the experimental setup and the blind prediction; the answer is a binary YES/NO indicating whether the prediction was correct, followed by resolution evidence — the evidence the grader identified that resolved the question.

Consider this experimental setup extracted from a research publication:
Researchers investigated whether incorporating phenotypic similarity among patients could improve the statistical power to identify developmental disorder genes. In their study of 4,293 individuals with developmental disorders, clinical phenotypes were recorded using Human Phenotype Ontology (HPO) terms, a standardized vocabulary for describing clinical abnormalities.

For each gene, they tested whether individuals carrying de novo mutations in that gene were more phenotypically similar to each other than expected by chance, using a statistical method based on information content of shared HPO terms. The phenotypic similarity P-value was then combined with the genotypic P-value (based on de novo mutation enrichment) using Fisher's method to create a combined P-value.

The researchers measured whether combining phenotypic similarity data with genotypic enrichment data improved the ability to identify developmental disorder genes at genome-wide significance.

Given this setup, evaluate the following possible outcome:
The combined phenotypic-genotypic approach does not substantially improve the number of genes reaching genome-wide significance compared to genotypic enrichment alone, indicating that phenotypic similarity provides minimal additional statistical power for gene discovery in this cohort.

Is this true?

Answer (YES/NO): YES